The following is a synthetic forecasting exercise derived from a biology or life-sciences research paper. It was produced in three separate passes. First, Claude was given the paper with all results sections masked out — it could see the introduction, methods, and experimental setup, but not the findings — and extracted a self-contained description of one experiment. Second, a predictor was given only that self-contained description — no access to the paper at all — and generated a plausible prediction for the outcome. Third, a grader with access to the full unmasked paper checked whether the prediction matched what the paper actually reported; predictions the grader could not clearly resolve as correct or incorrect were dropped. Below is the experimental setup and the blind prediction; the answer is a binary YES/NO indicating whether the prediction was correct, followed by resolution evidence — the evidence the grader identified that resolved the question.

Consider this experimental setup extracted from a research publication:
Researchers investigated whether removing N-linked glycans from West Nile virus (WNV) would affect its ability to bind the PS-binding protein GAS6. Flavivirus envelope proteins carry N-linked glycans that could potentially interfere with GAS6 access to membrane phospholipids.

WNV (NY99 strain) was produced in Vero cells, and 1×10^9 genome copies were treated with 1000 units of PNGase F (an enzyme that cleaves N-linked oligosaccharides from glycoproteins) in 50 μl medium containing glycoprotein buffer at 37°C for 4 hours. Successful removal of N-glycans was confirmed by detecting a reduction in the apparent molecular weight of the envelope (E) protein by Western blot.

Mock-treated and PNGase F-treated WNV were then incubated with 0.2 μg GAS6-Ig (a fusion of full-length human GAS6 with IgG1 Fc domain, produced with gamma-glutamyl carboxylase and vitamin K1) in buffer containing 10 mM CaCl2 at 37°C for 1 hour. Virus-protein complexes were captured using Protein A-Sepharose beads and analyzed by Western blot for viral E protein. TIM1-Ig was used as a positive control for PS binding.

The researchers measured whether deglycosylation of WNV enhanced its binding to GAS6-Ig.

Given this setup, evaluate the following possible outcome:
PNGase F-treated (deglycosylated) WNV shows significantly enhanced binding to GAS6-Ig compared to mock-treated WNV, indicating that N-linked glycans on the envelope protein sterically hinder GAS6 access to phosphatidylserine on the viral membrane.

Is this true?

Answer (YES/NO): NO